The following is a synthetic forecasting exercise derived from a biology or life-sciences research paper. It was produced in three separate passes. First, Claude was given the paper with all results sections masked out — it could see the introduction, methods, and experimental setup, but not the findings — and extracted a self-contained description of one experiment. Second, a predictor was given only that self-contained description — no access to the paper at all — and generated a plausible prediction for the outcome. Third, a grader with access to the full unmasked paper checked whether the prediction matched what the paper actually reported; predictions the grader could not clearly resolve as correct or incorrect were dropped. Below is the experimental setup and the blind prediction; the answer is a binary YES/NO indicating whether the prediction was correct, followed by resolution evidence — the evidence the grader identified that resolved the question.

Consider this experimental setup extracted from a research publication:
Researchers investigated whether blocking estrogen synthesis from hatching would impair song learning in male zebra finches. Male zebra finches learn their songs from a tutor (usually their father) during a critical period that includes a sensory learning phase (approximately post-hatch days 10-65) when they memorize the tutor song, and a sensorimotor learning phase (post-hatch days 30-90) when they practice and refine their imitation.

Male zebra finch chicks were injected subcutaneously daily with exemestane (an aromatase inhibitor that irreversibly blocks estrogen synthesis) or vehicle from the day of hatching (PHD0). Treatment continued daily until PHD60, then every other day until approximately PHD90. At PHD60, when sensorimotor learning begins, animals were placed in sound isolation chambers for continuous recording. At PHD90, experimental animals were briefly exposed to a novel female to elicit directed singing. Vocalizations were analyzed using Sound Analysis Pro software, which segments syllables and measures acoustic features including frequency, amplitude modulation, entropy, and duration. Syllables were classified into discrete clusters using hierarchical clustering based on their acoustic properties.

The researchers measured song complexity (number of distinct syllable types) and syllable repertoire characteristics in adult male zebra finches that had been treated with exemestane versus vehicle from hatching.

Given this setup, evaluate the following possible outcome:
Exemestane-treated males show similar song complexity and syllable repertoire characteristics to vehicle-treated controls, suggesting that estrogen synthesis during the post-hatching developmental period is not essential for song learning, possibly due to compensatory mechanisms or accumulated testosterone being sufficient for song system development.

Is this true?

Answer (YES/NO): NO